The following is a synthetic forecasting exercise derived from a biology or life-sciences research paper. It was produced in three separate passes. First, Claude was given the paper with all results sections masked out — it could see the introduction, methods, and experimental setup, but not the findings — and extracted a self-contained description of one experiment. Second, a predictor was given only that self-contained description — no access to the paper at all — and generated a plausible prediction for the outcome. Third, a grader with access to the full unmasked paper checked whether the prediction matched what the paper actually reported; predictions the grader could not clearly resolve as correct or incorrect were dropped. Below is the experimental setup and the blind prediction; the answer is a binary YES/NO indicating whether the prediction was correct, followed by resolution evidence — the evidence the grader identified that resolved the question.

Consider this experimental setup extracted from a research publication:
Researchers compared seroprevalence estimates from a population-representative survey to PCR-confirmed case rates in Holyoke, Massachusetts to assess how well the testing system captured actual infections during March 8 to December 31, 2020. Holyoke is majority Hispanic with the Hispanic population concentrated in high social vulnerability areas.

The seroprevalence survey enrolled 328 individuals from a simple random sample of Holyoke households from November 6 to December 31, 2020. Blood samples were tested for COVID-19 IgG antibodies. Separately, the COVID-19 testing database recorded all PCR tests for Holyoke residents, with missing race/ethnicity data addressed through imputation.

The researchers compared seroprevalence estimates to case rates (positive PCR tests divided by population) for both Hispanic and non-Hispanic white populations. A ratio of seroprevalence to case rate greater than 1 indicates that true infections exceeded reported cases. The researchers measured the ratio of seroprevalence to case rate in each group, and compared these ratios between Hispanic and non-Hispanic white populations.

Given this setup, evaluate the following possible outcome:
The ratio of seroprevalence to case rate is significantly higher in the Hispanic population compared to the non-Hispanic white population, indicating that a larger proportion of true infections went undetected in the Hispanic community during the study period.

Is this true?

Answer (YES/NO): NO